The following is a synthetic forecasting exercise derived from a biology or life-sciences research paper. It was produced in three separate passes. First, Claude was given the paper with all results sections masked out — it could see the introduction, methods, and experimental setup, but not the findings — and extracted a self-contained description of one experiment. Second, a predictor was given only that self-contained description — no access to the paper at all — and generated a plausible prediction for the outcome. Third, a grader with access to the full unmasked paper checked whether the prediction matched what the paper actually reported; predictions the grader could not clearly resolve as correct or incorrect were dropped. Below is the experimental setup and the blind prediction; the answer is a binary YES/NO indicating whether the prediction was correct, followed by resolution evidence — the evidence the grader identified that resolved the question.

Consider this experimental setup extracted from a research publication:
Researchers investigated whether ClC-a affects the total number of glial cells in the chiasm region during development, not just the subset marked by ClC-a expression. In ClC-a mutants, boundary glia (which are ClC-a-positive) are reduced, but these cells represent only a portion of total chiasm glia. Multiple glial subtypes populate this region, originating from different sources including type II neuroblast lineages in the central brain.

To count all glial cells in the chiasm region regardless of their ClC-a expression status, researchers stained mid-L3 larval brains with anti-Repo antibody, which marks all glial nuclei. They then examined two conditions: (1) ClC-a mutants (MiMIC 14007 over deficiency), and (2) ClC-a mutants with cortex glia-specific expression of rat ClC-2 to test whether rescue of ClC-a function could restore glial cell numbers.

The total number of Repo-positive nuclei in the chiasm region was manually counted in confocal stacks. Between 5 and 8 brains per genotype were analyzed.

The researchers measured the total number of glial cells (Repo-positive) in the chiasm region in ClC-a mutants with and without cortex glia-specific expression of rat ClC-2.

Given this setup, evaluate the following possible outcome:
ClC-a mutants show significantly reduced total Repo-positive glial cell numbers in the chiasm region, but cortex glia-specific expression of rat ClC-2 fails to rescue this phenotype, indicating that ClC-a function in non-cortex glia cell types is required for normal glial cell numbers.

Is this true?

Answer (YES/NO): NO